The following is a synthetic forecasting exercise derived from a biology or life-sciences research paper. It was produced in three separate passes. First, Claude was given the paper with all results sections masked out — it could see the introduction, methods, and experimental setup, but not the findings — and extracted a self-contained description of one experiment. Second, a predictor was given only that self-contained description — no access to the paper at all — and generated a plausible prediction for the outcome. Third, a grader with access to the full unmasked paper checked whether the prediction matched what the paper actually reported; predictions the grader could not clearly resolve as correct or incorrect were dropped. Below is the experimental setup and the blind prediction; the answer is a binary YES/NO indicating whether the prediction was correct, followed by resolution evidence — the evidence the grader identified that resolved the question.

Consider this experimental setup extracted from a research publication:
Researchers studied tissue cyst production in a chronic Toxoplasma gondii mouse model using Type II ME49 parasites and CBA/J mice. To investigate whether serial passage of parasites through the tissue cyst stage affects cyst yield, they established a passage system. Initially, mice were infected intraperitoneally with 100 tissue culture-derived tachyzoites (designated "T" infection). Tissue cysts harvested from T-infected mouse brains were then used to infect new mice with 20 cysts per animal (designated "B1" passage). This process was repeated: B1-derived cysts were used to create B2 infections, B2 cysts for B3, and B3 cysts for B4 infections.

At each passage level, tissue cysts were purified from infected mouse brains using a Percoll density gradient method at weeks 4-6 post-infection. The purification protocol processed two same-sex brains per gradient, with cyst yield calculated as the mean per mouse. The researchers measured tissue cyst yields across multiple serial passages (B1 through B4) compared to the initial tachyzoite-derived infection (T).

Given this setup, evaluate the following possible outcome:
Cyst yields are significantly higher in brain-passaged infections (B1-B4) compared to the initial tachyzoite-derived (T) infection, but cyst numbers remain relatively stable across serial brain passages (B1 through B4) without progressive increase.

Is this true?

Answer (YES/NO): NO